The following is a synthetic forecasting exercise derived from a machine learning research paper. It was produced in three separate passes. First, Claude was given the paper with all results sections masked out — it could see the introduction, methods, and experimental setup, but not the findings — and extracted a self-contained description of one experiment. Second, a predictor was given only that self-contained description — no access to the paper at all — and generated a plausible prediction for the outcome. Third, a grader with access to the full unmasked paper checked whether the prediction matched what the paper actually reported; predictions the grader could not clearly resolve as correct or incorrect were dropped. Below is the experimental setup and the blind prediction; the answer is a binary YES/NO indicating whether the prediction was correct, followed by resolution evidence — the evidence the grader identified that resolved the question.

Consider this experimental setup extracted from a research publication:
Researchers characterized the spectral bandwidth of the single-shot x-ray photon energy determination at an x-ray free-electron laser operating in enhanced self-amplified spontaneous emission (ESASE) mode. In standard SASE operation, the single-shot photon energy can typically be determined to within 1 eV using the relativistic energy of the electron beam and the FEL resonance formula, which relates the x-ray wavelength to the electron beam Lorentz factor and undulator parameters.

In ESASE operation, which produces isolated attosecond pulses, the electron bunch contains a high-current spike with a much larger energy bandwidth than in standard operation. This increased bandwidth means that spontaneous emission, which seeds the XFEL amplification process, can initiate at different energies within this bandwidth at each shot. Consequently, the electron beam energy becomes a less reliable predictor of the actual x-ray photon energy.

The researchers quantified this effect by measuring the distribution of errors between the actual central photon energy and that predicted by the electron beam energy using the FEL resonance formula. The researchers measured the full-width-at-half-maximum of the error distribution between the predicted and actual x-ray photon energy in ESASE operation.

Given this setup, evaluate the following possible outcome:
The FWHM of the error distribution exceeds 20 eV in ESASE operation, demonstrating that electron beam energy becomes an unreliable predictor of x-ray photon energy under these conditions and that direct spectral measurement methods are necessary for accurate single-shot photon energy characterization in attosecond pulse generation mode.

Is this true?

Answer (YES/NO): NO